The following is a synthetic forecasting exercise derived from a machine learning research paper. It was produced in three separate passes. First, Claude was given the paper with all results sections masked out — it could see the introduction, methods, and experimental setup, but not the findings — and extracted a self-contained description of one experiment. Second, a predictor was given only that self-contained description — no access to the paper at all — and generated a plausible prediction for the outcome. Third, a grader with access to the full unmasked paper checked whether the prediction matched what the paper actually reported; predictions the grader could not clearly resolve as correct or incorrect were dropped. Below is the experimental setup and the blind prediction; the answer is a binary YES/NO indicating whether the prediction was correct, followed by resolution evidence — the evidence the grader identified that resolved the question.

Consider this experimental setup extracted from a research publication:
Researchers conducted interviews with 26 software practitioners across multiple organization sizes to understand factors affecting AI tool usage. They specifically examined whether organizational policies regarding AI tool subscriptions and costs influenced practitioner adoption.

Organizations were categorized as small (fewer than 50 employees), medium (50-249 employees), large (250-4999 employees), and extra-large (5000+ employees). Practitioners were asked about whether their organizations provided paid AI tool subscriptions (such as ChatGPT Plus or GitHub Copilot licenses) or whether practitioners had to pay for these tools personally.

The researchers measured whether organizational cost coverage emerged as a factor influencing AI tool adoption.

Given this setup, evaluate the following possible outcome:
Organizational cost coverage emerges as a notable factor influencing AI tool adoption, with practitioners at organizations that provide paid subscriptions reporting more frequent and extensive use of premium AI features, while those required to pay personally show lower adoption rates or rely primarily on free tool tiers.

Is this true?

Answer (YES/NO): YES